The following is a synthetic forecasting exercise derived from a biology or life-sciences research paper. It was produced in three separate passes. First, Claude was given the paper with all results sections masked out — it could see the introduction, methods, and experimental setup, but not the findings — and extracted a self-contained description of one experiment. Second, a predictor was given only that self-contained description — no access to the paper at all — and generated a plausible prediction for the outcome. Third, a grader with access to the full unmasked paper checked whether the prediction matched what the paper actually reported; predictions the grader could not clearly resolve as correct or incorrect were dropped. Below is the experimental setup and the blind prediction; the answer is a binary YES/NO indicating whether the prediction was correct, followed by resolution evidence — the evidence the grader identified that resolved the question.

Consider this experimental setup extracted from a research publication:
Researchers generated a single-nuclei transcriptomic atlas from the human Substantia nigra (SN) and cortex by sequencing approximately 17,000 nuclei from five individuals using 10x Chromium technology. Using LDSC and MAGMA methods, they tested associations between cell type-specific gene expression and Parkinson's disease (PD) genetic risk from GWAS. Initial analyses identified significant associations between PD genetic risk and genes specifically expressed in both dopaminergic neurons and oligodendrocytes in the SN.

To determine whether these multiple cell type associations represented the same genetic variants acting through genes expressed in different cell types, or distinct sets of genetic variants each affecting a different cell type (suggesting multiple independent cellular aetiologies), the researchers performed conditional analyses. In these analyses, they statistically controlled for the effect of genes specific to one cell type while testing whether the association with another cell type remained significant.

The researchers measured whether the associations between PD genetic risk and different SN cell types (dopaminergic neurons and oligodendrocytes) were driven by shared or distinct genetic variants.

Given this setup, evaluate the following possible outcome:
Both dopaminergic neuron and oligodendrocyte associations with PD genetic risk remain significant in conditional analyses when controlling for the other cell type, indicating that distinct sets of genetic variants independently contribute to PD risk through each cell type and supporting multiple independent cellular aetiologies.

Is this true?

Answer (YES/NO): YES